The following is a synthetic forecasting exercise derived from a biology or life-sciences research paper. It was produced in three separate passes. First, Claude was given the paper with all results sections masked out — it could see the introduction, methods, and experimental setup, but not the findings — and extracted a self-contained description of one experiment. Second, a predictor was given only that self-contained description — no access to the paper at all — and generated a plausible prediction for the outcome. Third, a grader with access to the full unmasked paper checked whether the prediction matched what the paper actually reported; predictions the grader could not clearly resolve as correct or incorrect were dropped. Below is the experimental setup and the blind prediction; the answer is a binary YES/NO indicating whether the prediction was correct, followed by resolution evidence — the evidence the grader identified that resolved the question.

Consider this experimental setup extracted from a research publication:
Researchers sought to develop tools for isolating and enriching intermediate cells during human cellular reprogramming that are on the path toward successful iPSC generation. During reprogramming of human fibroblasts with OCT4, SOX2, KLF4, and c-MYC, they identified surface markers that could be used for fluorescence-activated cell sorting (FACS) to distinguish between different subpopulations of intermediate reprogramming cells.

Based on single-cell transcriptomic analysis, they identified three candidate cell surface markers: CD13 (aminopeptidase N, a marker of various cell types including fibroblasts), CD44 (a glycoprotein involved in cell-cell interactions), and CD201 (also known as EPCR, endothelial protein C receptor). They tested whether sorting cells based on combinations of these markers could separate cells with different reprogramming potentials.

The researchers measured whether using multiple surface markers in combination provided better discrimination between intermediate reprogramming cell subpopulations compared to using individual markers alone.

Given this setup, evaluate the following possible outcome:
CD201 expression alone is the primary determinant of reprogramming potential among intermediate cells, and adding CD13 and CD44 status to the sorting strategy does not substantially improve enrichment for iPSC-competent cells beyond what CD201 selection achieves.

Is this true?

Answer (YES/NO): NO